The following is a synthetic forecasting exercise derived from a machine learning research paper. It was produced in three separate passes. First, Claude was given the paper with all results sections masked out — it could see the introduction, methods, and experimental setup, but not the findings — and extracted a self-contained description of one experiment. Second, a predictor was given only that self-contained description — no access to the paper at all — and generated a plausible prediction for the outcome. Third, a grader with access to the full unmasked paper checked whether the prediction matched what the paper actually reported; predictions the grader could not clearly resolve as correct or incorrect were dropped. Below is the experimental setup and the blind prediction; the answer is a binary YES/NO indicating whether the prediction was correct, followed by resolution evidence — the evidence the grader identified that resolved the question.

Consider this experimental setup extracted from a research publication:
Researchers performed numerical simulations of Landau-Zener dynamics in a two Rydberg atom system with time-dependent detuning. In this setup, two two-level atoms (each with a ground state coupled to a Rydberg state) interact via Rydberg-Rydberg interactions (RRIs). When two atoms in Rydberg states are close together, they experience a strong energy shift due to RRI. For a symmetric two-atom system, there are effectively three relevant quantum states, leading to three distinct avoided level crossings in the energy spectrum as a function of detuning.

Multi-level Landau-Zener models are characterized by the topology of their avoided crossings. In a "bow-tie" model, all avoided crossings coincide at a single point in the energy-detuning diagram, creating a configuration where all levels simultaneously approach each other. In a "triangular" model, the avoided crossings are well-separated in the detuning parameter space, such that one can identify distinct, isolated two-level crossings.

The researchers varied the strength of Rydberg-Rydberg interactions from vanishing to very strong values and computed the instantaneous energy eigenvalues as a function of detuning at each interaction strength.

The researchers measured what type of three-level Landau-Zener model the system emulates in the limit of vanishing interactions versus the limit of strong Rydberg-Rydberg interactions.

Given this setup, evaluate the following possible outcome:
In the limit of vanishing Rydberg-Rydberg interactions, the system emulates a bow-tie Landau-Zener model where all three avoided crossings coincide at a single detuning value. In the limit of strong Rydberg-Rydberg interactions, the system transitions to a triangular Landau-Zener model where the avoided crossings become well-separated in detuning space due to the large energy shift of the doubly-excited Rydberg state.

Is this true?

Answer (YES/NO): YES